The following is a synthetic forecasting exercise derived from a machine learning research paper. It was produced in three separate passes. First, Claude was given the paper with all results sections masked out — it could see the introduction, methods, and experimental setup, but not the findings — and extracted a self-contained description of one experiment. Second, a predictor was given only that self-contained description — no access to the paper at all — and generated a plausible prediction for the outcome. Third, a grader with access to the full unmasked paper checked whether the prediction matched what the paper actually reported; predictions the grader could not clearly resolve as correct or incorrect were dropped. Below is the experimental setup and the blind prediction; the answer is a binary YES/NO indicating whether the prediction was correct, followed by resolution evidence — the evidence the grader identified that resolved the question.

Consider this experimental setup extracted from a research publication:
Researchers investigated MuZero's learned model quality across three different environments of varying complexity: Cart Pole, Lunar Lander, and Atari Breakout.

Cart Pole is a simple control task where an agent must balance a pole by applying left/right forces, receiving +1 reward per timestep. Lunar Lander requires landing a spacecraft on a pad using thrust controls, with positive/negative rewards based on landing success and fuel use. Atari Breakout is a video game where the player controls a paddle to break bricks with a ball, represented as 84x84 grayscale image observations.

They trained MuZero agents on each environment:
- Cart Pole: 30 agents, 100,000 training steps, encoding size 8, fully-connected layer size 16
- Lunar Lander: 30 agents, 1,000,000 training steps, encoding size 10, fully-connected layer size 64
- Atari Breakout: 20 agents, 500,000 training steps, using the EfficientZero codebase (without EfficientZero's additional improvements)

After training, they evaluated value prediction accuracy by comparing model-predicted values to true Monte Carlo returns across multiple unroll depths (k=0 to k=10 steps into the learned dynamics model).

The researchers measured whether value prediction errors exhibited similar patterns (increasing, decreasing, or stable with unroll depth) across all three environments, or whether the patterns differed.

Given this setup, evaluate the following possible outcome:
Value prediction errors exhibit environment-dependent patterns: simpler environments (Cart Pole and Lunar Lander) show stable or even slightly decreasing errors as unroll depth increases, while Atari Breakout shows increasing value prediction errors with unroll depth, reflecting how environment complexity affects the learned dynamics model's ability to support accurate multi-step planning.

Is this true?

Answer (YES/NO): NO